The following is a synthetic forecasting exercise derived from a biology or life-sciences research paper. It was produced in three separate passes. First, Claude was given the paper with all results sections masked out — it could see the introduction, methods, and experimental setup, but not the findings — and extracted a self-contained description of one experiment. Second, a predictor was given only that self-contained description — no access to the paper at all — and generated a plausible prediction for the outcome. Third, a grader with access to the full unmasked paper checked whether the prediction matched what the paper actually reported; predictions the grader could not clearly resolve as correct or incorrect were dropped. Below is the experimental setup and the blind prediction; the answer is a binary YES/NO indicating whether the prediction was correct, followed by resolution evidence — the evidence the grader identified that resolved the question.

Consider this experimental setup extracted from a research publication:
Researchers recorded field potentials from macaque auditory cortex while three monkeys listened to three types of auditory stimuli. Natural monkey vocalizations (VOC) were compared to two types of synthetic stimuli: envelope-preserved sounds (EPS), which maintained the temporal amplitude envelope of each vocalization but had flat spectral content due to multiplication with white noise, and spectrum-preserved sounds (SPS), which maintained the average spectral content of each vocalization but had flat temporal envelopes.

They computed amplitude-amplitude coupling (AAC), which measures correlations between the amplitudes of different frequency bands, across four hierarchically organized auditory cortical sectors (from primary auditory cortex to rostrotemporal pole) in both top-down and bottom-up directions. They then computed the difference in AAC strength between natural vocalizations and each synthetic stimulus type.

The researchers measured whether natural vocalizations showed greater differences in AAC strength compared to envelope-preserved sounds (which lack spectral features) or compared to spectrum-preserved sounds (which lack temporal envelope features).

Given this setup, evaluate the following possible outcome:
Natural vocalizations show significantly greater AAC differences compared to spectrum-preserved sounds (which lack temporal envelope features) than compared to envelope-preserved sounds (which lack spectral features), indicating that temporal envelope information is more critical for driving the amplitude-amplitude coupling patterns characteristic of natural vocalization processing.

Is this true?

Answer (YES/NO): NO